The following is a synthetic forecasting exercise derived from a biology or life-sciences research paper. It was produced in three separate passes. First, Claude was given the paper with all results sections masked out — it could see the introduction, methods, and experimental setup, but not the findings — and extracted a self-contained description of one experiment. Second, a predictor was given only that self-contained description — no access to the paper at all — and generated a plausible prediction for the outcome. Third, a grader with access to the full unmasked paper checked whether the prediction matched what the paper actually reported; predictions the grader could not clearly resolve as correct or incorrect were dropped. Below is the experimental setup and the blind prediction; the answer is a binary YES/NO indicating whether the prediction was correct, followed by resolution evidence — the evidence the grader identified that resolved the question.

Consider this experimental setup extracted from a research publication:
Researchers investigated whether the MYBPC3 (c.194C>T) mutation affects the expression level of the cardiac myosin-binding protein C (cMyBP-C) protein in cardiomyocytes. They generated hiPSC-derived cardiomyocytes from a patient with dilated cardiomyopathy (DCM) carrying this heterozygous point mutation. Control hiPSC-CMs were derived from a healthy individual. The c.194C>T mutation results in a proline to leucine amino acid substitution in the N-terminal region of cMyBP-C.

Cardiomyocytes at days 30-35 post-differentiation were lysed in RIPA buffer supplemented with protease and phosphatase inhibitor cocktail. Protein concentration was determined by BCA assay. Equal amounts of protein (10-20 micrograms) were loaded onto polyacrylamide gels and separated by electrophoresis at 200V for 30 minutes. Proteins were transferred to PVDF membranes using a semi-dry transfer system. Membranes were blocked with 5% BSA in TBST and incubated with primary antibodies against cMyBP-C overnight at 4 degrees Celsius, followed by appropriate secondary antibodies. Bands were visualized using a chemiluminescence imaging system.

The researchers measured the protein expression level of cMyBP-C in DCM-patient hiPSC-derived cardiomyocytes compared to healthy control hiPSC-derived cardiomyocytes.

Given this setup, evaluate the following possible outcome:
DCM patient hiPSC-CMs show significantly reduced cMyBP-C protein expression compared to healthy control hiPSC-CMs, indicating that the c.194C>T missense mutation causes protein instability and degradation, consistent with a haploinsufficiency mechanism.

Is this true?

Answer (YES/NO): NO